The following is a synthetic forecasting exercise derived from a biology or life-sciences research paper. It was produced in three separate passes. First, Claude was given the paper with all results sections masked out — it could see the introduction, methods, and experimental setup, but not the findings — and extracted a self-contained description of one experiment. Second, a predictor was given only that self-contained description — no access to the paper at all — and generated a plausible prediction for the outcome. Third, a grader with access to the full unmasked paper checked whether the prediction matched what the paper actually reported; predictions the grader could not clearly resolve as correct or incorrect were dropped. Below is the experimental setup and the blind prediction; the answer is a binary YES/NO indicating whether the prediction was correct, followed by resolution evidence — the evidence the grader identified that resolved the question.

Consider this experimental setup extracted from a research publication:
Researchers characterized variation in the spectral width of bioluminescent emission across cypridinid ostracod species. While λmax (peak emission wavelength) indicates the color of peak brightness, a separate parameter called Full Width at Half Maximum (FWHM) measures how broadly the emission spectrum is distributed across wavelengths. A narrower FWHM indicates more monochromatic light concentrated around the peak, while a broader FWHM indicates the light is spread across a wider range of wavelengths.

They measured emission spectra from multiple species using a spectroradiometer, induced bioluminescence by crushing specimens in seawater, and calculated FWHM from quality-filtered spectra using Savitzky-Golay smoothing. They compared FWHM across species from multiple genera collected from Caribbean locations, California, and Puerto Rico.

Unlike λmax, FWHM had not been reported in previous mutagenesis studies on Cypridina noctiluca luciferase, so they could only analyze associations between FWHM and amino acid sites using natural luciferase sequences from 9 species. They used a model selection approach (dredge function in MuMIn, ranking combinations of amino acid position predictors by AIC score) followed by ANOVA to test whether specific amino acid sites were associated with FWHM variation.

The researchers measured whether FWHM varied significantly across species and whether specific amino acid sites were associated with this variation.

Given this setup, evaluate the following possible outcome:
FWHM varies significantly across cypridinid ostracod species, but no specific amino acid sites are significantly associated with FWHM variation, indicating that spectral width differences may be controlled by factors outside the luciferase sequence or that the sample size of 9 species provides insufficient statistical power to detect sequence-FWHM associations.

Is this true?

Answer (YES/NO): YES